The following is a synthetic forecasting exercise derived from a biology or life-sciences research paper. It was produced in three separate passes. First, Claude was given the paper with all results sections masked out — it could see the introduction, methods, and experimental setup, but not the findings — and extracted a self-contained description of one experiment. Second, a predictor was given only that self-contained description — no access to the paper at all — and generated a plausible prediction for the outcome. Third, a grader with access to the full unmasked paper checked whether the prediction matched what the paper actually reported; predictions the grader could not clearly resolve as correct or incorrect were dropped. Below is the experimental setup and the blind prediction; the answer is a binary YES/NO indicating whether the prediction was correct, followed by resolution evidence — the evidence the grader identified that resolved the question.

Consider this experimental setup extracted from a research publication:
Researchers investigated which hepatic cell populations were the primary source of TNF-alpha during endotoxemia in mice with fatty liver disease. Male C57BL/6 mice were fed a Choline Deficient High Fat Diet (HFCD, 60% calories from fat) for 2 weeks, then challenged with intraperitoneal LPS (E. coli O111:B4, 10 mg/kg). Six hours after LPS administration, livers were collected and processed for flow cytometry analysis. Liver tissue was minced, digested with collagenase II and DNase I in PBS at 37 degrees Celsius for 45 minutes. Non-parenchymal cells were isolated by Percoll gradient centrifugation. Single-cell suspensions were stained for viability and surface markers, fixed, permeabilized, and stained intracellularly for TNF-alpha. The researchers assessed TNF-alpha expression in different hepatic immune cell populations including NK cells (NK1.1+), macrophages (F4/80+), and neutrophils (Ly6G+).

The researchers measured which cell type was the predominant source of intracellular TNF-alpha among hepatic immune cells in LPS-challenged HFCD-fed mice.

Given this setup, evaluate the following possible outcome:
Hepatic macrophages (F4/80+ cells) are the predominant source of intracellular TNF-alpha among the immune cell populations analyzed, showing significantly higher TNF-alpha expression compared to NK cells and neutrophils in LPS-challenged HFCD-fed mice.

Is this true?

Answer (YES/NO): NO